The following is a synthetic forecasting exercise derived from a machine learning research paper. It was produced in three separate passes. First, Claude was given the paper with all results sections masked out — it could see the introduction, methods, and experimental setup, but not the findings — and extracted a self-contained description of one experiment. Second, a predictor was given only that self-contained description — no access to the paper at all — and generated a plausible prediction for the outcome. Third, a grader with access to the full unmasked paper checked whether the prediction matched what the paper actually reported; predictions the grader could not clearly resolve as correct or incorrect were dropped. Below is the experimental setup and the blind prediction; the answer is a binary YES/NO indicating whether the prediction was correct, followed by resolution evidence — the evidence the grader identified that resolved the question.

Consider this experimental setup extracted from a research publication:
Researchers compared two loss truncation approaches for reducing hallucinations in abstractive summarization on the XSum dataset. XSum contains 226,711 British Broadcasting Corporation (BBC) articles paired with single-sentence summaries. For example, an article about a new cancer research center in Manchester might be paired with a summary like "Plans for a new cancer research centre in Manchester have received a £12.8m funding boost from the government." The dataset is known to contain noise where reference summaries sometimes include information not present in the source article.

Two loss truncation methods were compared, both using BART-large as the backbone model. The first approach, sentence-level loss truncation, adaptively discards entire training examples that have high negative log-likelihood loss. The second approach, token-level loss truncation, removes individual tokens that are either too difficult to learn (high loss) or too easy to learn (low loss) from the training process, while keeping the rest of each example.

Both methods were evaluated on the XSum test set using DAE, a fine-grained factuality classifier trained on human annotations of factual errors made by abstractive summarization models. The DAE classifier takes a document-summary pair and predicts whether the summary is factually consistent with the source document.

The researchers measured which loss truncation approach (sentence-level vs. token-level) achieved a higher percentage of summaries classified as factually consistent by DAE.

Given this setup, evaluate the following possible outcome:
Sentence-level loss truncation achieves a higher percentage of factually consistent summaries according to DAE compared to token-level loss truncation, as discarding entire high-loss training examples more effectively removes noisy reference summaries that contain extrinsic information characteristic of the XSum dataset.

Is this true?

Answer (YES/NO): NO